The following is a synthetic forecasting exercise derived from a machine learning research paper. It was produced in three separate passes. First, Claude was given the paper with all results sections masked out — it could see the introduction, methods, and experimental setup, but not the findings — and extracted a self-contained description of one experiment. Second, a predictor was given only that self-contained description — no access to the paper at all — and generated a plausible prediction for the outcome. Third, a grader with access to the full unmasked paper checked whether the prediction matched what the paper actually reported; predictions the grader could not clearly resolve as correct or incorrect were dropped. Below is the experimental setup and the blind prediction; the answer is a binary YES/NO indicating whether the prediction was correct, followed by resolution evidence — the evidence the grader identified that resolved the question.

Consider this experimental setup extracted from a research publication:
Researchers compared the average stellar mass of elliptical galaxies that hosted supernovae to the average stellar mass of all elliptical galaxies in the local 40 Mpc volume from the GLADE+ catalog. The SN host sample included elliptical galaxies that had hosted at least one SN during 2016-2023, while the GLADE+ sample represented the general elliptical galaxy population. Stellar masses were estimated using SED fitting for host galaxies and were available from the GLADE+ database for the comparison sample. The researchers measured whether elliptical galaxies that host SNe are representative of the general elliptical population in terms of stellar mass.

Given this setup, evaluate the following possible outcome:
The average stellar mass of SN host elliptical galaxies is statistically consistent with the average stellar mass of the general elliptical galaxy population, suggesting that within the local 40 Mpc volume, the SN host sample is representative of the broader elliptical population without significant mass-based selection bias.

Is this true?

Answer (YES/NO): NO